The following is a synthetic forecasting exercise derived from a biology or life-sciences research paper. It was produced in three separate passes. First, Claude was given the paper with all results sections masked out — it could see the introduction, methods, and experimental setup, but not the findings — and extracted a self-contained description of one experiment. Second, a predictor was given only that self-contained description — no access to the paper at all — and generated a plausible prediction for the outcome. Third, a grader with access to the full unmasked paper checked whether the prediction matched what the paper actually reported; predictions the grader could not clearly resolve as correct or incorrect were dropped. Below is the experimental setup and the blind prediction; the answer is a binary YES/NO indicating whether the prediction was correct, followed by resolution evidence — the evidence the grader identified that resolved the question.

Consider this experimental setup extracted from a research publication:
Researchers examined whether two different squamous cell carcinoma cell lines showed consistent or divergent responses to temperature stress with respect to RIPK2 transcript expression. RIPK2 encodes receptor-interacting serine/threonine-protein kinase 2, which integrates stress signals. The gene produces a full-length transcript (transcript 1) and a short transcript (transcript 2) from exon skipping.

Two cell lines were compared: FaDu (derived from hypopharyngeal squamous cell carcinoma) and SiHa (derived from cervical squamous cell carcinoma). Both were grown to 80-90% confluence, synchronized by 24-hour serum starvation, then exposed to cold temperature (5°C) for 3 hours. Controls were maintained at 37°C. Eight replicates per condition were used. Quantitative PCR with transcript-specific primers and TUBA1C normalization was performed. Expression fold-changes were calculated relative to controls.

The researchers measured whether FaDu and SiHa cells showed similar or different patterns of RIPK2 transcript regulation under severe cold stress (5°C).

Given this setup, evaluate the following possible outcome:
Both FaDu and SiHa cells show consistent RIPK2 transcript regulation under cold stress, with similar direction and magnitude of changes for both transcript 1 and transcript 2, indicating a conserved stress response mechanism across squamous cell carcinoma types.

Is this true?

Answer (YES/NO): NO